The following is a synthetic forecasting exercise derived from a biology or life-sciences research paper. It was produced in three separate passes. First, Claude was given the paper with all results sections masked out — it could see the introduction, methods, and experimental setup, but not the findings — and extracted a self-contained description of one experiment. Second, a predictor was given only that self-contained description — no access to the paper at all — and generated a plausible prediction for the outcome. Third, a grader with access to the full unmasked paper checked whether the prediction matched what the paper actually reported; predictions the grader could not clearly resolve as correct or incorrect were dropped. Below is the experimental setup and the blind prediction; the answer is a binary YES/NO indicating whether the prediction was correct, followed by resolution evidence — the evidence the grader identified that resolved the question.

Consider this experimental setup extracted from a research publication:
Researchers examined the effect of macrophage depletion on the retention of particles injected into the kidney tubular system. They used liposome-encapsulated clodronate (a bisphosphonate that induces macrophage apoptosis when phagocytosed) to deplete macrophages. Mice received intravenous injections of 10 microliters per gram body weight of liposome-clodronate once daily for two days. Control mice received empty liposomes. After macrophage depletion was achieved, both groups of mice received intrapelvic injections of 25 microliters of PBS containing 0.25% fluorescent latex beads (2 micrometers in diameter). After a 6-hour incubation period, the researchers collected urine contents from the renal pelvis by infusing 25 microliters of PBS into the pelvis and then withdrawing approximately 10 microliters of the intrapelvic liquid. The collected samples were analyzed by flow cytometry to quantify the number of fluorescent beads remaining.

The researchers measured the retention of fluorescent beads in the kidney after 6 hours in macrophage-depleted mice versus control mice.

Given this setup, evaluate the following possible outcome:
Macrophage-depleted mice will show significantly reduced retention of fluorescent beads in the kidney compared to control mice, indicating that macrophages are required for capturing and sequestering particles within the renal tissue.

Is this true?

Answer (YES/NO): NO